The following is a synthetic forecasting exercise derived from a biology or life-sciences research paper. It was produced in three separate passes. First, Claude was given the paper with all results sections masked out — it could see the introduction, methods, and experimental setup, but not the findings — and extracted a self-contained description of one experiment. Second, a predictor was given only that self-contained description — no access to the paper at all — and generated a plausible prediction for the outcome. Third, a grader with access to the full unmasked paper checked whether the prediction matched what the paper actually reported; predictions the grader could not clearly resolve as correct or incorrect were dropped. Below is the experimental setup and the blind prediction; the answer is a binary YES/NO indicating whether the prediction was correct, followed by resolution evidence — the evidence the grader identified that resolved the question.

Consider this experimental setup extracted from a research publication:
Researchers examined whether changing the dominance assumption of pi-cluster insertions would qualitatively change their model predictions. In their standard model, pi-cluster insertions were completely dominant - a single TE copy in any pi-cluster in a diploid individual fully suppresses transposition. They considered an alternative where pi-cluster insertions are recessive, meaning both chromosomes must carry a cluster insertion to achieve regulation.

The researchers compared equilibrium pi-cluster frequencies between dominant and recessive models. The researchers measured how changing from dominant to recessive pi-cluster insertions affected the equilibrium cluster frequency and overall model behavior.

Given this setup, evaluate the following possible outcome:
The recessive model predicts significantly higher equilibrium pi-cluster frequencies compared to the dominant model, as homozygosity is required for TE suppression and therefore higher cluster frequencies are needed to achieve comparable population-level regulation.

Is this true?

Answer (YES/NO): YES